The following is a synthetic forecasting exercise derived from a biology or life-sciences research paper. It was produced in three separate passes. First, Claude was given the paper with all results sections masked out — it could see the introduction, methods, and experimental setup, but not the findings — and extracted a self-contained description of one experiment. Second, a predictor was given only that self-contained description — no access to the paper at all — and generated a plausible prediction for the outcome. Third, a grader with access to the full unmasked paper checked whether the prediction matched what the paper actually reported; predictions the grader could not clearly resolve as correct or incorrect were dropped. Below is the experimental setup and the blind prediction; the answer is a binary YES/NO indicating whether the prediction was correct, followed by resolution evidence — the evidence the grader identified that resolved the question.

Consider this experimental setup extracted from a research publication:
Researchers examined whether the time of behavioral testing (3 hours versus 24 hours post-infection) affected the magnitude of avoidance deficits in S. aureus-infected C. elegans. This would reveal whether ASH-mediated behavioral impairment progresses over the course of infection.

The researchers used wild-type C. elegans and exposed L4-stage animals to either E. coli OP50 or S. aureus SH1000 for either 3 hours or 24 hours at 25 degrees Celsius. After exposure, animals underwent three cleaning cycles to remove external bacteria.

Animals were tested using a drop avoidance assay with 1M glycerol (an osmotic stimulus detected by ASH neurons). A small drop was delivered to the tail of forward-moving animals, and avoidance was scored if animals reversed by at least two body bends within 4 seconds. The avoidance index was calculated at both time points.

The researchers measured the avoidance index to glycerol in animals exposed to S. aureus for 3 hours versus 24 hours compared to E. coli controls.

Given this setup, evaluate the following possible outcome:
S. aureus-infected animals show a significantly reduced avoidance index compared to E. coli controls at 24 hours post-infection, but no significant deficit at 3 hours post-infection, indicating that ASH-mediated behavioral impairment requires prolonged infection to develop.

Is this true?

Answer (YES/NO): NO